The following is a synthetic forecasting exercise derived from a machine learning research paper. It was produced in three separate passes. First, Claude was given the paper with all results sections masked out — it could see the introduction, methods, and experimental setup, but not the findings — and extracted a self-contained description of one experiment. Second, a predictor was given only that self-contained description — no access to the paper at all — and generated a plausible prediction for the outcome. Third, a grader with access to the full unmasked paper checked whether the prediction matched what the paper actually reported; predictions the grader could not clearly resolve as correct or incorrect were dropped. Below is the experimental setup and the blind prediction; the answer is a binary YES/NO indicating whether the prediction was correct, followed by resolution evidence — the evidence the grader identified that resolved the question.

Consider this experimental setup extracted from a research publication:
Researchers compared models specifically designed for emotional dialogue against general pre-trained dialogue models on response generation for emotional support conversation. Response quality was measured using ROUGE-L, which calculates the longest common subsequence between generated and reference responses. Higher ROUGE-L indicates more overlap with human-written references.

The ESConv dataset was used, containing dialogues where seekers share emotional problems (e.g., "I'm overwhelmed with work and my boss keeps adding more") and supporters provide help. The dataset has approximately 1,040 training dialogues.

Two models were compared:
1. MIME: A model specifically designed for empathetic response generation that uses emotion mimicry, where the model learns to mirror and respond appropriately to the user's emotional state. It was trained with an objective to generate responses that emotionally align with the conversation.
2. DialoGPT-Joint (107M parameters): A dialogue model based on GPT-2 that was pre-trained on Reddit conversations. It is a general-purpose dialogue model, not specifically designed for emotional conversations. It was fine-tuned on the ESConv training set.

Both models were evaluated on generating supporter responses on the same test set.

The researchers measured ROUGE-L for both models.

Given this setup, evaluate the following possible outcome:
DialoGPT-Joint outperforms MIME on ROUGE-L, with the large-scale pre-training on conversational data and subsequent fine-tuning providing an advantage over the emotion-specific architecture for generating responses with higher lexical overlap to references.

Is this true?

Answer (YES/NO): NO